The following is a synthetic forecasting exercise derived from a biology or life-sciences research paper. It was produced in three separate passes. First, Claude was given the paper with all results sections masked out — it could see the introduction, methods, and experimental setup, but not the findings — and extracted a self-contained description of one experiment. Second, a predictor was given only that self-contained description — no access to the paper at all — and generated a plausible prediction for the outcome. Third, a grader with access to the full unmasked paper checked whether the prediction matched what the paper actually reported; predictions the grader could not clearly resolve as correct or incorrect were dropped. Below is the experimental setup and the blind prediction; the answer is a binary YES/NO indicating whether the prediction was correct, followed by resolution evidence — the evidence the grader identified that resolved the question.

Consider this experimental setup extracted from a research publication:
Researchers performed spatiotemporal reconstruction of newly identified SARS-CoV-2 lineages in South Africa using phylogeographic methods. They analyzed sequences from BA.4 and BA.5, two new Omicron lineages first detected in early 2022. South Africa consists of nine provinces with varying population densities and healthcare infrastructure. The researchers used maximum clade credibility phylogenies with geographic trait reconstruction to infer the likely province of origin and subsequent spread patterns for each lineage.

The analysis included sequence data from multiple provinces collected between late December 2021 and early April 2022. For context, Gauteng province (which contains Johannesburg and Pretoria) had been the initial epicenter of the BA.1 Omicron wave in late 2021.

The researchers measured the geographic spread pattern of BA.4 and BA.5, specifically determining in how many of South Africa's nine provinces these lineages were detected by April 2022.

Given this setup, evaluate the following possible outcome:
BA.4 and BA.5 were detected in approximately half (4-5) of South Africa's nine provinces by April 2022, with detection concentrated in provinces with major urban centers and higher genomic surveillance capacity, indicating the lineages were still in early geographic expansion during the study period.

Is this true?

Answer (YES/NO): NO